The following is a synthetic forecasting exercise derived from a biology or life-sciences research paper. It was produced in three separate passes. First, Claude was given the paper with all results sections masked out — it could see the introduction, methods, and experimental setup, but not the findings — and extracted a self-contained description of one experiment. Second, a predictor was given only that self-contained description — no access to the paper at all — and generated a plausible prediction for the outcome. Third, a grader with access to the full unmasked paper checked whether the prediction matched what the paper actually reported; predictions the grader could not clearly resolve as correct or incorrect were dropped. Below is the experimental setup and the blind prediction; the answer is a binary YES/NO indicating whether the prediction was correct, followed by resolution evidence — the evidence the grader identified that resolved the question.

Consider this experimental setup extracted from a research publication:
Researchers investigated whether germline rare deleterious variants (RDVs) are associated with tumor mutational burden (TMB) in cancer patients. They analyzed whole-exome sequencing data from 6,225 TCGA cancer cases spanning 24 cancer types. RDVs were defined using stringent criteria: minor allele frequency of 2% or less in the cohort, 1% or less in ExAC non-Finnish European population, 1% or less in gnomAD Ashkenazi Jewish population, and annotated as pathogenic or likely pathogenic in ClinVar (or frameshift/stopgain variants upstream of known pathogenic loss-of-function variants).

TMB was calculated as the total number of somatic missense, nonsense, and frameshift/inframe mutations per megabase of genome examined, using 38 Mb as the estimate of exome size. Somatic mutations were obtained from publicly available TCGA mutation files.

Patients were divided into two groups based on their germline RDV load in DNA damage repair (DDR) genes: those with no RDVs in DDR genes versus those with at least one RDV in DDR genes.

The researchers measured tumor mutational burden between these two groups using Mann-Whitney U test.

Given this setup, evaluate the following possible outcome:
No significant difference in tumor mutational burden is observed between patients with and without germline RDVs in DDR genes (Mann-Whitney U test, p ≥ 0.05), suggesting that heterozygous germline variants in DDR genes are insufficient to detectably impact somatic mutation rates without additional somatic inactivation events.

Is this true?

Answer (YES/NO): NO